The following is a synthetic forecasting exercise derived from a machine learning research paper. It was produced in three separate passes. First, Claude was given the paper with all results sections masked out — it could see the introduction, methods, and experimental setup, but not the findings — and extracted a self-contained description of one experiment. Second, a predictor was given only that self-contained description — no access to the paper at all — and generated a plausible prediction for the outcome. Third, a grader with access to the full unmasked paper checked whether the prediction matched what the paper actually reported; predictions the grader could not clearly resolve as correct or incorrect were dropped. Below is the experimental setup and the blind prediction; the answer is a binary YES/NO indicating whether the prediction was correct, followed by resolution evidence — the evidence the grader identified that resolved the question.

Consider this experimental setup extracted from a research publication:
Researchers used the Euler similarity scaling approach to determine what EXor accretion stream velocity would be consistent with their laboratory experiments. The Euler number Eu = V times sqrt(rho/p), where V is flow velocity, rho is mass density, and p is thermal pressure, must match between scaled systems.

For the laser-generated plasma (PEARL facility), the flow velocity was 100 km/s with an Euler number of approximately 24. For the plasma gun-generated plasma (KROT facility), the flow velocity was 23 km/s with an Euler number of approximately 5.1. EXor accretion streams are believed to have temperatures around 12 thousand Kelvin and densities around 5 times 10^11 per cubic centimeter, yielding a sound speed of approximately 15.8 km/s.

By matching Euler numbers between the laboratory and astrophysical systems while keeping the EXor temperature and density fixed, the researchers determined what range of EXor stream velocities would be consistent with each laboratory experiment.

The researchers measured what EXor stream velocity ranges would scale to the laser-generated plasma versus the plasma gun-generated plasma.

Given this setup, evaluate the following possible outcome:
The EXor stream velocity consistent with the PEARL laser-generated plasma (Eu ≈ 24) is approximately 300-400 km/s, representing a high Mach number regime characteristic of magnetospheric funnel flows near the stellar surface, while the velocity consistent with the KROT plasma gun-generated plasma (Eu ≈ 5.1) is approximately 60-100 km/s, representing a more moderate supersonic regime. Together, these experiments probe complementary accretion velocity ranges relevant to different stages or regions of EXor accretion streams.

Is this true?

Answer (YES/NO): NO